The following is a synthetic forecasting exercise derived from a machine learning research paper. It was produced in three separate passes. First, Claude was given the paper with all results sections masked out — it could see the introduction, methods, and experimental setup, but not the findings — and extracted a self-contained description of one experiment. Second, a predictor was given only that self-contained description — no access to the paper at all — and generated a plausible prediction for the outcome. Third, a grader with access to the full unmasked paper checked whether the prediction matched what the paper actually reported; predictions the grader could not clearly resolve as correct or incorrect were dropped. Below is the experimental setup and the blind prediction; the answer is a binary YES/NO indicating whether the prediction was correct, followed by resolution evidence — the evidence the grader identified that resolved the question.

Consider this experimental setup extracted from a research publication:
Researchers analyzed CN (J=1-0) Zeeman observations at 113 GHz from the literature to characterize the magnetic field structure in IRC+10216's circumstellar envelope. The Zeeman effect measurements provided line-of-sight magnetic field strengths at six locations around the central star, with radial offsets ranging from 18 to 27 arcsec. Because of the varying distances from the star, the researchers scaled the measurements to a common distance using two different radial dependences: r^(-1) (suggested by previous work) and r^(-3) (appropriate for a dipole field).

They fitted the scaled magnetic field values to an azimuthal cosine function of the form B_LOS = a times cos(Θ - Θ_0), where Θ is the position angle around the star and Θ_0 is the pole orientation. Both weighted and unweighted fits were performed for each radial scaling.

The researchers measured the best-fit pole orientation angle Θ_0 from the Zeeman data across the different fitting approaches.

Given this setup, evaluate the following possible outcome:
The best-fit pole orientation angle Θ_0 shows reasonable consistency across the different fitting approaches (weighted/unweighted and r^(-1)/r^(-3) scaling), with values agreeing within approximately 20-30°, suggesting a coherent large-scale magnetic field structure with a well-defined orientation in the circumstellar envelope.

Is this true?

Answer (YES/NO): YES